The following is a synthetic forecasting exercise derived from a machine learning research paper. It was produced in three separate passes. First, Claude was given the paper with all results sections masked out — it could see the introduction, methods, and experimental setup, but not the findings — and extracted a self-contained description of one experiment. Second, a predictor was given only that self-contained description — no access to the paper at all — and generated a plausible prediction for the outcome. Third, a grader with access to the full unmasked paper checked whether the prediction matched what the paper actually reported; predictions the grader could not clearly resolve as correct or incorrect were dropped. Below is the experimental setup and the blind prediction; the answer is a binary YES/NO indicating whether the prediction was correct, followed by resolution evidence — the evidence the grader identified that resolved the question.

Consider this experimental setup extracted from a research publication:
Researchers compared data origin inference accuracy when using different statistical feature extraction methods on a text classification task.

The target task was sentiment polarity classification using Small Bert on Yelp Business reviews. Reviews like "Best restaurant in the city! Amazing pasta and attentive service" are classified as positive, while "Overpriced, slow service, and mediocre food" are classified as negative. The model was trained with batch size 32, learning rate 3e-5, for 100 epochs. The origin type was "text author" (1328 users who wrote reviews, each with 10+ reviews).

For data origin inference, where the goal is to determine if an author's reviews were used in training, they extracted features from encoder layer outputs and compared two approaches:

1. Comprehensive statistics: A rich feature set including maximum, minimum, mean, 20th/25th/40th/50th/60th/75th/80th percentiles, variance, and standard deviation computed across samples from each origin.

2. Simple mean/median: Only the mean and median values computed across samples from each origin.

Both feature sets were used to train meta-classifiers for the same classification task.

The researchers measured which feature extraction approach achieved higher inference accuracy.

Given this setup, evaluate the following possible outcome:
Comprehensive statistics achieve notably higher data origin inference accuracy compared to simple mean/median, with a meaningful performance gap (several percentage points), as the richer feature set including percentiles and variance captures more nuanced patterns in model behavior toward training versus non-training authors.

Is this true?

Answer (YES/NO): YES